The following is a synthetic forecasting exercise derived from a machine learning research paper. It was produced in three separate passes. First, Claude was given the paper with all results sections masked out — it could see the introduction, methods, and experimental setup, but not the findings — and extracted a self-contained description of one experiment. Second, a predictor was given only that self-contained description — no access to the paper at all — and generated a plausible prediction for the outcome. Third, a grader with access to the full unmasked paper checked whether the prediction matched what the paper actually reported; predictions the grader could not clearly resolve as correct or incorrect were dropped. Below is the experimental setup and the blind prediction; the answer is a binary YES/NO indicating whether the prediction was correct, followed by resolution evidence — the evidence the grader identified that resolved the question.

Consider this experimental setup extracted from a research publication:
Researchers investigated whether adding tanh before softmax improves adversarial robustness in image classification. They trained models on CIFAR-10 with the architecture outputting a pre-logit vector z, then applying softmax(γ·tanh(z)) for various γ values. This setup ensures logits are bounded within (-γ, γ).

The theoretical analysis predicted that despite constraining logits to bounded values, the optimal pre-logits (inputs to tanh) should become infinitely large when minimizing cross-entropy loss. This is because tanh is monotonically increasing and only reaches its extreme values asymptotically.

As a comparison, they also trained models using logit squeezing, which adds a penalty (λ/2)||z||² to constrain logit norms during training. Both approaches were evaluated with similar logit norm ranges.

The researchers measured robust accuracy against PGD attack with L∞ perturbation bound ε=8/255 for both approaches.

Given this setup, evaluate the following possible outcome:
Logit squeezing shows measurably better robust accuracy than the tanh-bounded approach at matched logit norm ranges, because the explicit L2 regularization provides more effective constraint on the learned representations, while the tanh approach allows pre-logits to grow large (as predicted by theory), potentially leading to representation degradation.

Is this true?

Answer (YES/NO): YES